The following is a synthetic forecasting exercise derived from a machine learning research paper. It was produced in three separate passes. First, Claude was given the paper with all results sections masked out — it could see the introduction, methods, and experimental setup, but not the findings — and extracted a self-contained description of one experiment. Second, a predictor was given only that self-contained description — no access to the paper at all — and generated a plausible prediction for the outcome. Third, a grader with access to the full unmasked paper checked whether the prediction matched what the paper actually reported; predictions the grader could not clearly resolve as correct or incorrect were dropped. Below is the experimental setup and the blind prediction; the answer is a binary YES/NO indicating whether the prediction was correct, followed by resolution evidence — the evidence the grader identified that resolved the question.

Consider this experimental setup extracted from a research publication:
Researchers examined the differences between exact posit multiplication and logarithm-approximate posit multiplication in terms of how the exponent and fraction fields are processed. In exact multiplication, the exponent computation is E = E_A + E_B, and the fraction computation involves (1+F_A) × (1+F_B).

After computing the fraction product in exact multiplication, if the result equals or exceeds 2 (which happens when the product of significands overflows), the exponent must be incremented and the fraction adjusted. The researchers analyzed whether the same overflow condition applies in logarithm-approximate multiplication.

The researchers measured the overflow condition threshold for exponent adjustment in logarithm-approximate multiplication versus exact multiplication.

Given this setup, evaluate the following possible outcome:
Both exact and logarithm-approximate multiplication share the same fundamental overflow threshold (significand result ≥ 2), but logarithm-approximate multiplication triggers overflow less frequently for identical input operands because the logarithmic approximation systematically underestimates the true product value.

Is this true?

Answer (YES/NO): NO